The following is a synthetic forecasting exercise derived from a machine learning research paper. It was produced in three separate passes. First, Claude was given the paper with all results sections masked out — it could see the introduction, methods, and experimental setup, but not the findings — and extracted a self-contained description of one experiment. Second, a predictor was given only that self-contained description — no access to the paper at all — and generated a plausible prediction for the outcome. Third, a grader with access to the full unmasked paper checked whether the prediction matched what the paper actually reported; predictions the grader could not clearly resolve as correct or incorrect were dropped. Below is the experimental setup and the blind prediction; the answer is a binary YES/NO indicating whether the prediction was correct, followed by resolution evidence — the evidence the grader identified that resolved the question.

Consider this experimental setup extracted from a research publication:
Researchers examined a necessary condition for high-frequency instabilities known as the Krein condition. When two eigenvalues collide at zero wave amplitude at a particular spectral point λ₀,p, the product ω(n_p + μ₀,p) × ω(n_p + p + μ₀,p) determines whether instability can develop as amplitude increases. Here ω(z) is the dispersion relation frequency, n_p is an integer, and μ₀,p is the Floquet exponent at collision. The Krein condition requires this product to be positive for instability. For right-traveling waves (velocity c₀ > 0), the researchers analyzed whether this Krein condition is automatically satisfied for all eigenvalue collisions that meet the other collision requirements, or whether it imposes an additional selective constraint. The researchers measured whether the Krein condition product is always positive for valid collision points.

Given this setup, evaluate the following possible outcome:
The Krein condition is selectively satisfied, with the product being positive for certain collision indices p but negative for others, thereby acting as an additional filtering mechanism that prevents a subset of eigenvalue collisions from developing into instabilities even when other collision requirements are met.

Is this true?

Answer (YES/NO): NO